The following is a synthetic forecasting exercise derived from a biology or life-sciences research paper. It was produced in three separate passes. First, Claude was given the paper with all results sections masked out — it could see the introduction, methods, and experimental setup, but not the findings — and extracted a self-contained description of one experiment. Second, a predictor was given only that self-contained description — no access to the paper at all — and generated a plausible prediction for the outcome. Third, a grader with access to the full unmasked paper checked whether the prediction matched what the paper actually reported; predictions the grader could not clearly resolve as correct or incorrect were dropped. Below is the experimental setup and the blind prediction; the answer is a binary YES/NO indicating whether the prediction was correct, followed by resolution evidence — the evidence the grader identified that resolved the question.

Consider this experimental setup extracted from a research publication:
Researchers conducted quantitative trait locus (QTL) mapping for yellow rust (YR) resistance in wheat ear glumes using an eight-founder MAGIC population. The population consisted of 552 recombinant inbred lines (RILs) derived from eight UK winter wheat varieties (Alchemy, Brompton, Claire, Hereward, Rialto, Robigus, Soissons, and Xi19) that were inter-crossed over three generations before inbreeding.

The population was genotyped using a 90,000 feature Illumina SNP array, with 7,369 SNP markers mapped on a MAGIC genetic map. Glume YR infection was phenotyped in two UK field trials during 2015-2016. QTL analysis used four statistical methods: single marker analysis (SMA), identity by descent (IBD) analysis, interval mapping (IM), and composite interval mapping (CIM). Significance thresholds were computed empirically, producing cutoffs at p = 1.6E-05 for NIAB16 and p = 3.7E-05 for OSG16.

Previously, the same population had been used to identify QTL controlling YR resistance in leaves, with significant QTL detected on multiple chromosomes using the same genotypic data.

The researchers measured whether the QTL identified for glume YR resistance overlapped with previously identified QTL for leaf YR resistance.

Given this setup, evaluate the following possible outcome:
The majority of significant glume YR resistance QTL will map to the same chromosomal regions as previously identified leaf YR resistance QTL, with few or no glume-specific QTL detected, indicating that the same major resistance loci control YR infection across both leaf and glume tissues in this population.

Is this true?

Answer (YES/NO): NO